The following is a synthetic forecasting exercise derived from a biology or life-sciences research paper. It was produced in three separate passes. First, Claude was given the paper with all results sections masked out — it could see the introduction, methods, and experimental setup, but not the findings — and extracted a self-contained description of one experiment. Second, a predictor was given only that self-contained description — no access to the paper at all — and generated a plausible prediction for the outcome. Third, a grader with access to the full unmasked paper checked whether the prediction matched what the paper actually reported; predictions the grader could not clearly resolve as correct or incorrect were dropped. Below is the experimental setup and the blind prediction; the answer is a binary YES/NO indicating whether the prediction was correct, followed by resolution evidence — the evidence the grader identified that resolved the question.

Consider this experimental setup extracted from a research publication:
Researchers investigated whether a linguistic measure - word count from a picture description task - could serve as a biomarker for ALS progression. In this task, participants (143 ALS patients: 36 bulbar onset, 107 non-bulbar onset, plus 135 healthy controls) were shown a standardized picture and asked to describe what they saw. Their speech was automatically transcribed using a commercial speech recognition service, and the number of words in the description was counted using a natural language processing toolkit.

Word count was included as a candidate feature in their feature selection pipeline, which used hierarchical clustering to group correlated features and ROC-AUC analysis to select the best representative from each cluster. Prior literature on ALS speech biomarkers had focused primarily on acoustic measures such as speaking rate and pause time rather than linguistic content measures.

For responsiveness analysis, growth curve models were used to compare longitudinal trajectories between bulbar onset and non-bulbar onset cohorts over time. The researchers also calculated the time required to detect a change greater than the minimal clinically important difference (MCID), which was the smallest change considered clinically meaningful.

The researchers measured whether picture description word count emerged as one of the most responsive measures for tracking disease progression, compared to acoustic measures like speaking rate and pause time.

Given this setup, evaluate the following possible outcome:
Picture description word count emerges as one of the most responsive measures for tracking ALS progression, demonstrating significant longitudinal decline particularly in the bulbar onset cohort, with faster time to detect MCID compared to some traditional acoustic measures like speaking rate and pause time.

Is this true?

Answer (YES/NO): YES